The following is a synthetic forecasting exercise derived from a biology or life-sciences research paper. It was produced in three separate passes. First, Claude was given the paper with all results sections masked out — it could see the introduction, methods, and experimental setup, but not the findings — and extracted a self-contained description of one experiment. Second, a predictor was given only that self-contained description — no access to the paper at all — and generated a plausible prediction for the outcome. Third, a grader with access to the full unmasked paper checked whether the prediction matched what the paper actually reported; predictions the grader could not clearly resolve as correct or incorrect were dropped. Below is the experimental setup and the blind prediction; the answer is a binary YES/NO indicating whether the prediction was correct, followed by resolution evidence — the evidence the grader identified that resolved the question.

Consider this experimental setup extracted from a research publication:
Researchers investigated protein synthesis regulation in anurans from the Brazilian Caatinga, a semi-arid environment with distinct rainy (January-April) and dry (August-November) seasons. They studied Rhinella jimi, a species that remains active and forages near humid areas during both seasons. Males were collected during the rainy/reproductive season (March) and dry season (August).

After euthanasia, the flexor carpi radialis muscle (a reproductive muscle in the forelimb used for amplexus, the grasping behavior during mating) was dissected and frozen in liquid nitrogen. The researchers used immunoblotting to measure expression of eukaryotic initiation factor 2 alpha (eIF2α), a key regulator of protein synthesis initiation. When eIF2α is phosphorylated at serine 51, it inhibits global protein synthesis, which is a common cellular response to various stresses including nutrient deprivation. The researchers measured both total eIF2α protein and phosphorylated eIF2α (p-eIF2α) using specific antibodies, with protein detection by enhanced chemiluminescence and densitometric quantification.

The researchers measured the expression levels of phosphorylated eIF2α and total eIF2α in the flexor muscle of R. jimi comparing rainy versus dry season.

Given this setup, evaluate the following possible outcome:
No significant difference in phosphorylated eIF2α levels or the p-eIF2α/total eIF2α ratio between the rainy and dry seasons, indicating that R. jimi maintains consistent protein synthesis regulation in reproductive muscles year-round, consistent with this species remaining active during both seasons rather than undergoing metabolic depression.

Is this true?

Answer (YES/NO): NO